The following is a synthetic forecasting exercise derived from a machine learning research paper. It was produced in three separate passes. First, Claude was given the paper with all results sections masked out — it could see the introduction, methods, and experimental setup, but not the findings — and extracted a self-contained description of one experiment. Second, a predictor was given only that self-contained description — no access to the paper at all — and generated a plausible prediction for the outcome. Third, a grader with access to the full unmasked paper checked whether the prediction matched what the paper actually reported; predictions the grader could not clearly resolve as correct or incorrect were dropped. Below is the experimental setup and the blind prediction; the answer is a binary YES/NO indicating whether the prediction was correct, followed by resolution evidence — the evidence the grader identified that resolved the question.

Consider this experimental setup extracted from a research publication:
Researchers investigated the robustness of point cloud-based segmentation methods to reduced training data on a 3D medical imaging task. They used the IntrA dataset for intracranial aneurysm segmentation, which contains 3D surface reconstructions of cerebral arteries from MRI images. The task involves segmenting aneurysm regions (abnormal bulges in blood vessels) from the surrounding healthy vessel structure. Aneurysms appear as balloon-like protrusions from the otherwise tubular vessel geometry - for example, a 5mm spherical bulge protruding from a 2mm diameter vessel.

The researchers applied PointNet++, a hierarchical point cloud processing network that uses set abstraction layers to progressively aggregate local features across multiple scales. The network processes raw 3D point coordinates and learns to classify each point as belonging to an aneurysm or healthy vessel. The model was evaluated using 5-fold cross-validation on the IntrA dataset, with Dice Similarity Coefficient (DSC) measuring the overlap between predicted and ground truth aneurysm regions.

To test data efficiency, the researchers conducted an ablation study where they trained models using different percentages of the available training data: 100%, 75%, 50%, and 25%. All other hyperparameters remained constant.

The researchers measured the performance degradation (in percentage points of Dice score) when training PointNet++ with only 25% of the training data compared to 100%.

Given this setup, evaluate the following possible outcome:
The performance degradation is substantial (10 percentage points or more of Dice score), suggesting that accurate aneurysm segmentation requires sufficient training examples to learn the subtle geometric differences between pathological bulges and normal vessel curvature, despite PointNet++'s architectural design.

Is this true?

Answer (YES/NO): YES